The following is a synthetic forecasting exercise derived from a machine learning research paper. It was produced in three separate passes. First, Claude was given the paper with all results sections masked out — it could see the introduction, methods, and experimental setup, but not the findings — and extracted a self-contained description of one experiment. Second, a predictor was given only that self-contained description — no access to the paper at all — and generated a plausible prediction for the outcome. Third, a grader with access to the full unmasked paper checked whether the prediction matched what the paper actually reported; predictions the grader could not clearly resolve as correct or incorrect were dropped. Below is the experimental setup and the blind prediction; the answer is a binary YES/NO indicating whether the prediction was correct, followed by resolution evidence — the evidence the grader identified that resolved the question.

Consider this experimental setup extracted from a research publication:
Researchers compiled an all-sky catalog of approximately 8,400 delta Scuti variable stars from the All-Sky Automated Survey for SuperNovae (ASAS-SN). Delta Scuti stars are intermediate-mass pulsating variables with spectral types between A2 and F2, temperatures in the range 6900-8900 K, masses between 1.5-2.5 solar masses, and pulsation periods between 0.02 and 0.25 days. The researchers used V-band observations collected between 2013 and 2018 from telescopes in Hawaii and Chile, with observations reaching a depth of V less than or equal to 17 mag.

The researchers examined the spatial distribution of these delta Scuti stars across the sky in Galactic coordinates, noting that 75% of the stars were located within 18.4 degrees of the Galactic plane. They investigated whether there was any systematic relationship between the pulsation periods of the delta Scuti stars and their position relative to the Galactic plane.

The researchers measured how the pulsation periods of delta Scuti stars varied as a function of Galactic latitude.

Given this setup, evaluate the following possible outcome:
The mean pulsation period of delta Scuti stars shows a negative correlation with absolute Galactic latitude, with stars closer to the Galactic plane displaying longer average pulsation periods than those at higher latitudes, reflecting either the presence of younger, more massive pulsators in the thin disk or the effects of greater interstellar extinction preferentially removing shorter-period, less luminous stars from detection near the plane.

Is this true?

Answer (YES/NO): NO